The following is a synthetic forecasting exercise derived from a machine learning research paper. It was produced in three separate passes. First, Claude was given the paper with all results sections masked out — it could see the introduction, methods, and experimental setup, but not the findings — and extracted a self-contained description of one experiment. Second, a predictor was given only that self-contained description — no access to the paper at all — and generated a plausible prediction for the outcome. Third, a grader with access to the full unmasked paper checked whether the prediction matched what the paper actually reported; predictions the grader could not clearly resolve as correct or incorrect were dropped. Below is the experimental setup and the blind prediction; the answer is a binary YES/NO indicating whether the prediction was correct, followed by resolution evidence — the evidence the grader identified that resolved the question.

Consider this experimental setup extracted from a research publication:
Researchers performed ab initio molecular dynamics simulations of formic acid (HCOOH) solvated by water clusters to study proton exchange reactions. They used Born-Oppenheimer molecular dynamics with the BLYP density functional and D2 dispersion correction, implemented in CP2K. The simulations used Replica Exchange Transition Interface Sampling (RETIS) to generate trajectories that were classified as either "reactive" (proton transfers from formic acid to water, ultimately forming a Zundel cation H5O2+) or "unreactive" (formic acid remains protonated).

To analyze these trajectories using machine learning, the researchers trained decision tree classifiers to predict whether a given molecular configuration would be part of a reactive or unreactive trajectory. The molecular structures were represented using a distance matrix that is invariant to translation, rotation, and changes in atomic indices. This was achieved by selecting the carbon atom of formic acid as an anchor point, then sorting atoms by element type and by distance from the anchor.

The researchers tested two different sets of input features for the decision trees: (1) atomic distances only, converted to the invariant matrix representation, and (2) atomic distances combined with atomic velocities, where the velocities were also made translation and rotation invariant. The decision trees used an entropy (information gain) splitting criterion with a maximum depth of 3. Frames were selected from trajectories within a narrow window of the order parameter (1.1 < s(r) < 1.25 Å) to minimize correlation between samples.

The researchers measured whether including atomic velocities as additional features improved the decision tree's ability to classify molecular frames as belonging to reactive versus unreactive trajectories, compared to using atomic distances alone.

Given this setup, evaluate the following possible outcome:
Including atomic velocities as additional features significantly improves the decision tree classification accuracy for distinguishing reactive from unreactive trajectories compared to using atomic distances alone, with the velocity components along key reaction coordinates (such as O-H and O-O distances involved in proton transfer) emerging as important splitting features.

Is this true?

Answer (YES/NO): NO